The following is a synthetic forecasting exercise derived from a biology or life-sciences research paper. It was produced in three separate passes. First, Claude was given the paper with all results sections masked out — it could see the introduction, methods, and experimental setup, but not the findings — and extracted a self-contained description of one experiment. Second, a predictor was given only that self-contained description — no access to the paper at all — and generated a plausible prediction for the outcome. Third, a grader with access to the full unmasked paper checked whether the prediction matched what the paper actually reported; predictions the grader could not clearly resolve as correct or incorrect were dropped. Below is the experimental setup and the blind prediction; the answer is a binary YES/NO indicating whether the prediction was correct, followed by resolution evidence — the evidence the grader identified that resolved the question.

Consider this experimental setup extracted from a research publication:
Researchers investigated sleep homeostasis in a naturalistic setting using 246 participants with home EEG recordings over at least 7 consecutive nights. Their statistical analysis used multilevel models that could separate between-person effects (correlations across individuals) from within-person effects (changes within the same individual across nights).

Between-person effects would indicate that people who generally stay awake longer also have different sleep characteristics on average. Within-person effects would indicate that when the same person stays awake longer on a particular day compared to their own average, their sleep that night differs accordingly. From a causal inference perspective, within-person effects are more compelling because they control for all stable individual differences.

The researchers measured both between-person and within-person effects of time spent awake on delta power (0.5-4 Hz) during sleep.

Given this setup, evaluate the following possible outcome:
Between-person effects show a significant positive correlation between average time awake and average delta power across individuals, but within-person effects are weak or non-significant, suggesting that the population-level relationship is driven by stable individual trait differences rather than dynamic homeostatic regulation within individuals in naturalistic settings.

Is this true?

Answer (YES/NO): NO